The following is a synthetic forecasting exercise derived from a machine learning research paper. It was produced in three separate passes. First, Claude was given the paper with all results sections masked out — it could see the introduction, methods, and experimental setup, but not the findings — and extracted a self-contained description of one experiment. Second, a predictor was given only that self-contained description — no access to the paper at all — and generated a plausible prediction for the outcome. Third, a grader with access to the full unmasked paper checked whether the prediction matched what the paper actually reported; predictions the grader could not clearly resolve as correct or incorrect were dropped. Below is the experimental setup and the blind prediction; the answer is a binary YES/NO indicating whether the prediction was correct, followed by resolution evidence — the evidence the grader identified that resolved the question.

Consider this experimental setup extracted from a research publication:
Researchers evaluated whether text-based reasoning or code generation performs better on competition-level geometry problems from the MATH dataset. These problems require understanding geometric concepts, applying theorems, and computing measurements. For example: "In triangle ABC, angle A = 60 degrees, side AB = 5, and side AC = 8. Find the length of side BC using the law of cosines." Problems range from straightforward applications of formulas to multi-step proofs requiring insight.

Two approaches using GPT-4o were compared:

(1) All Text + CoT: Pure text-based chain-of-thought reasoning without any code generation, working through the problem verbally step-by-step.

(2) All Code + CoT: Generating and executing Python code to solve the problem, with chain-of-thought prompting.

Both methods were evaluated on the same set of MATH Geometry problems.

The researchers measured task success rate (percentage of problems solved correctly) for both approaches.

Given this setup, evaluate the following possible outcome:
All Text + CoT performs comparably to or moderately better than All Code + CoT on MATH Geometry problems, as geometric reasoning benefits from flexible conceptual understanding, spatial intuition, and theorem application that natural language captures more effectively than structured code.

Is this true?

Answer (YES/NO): YES